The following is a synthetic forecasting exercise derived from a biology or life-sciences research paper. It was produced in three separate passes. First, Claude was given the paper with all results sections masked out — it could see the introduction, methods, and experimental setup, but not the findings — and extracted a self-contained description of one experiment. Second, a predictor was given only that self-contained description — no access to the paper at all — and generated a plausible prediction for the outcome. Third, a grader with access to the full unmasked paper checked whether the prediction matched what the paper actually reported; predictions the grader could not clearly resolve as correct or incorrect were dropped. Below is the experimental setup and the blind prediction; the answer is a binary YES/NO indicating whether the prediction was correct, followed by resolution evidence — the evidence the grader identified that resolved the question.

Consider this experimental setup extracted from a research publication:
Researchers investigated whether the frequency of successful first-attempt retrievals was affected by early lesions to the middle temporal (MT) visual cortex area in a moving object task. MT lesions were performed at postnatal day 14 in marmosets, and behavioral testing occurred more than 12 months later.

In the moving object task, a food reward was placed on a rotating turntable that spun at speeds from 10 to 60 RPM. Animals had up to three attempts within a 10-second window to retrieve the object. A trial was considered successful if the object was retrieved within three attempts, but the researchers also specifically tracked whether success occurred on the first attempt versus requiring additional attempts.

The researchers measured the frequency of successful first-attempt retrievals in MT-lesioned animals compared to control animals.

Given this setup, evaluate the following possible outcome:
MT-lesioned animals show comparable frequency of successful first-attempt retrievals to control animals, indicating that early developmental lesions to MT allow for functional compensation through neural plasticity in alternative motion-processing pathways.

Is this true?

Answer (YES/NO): NO